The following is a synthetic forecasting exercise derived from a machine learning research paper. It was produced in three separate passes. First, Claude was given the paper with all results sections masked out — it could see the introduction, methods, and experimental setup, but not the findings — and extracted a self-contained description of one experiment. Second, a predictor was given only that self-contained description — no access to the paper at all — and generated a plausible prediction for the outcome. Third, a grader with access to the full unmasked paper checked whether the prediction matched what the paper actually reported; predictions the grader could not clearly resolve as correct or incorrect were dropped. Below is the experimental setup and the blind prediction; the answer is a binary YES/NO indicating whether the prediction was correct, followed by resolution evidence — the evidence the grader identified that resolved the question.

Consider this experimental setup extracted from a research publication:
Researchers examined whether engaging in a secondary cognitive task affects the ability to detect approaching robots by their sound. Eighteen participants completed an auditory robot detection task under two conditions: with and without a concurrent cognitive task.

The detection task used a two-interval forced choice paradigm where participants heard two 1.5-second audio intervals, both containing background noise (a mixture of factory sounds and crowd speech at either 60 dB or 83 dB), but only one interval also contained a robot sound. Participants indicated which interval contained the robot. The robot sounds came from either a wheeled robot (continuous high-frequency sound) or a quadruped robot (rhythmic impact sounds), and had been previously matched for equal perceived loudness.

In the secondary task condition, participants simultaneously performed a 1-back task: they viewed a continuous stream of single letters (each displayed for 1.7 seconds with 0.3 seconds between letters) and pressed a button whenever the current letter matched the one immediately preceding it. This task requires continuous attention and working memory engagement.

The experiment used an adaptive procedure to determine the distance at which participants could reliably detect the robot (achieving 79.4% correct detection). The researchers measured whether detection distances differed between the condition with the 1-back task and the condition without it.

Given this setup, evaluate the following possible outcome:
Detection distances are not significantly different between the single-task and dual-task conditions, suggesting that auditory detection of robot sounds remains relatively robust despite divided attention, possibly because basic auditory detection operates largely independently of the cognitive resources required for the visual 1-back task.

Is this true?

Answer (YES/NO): YES